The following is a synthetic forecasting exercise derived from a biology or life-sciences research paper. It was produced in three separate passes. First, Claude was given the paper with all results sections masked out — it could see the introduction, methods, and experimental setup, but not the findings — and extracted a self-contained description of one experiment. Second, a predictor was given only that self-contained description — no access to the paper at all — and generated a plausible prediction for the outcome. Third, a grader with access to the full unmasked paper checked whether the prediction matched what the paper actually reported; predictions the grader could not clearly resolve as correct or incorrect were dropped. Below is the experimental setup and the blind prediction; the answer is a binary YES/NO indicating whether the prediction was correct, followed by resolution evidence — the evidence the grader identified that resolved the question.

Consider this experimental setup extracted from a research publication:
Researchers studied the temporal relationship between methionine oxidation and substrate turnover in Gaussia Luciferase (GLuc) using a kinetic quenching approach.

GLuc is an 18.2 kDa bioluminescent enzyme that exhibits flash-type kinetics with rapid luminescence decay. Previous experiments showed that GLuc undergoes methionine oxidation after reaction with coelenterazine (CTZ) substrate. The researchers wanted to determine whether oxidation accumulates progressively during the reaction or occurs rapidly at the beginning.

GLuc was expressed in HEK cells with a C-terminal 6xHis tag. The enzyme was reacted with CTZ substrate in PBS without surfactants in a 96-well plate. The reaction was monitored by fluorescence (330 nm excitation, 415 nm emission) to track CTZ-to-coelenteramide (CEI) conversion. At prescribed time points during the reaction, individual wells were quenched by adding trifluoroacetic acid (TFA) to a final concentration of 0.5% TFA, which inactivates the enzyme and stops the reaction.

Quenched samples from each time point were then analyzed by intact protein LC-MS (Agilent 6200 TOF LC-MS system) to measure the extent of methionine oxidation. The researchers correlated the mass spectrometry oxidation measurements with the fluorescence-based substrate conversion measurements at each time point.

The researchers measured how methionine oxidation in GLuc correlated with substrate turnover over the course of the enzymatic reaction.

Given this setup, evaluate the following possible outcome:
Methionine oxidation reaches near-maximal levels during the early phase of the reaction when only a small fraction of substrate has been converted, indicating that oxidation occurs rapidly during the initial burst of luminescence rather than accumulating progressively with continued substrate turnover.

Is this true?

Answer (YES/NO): NO